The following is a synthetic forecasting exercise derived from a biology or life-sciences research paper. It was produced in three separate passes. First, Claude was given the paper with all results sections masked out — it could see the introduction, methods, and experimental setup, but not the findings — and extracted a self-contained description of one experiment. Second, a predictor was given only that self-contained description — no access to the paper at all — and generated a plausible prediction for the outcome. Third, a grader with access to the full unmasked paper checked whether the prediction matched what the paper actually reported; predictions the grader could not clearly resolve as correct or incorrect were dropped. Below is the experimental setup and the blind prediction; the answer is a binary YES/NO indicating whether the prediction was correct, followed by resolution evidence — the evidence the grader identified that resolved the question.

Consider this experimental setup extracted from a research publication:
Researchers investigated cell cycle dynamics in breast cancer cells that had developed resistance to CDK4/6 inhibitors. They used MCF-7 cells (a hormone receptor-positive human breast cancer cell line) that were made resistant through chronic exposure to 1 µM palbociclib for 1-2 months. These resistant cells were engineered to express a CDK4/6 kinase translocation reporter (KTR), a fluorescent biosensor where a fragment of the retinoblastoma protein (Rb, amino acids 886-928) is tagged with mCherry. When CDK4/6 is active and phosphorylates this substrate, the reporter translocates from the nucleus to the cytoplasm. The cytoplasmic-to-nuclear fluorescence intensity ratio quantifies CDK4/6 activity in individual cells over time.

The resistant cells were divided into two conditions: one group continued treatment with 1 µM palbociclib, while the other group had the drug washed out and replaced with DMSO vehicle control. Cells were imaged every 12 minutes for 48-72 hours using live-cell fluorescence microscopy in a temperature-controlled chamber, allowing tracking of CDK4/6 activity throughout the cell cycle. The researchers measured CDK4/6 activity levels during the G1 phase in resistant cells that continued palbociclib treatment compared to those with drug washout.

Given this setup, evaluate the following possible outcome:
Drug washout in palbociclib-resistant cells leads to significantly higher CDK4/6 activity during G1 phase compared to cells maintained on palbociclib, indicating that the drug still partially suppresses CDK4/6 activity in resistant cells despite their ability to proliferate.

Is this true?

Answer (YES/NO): YES